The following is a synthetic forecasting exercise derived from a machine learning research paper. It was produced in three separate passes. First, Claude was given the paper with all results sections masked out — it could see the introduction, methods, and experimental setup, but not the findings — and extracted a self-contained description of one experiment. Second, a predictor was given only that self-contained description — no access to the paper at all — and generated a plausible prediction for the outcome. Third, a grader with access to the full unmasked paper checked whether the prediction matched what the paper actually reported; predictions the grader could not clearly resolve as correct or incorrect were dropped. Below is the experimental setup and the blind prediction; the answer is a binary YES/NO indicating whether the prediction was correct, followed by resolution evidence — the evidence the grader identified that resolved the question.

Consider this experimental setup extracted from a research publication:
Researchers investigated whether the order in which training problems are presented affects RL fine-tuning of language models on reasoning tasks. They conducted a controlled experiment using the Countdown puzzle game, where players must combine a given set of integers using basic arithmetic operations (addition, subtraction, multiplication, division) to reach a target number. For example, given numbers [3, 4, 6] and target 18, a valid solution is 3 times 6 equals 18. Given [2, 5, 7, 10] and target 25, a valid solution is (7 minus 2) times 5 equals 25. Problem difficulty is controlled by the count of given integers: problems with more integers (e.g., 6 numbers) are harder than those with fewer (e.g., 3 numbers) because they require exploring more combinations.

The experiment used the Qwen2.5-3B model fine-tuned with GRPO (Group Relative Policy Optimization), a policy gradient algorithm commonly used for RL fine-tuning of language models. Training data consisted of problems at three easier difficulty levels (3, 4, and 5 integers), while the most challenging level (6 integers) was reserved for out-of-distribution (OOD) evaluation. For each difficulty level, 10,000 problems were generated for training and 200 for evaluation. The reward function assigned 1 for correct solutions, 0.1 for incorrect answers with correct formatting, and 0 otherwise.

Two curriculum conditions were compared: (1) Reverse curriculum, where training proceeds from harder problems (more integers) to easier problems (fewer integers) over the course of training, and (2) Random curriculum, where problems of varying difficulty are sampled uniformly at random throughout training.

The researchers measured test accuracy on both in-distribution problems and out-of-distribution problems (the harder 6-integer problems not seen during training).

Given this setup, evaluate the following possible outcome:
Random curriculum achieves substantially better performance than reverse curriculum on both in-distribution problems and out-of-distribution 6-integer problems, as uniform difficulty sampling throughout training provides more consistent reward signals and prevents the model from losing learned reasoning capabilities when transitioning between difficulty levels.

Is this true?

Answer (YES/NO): YES